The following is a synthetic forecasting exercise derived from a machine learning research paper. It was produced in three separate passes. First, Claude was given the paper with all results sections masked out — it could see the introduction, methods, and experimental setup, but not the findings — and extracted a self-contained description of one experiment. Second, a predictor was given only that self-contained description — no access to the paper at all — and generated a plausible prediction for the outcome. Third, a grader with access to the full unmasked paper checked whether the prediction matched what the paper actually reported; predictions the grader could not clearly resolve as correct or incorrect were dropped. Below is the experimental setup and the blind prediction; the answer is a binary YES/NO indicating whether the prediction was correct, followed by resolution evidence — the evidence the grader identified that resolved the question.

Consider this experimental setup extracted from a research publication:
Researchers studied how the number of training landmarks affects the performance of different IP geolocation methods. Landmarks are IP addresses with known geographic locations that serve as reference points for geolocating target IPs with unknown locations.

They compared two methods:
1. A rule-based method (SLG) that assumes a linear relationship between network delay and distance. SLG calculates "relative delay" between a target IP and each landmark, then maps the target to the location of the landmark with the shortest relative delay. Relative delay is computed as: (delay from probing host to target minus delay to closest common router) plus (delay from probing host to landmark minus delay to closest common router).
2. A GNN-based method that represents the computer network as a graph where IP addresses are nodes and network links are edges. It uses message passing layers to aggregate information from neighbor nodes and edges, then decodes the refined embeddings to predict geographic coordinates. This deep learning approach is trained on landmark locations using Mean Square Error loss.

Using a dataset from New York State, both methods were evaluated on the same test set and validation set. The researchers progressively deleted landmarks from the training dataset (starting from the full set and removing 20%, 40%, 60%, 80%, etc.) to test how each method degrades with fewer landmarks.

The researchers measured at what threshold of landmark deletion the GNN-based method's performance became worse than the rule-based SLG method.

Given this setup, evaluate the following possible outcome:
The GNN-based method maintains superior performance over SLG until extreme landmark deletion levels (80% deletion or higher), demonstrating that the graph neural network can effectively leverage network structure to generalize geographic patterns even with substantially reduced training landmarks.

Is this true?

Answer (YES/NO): NO